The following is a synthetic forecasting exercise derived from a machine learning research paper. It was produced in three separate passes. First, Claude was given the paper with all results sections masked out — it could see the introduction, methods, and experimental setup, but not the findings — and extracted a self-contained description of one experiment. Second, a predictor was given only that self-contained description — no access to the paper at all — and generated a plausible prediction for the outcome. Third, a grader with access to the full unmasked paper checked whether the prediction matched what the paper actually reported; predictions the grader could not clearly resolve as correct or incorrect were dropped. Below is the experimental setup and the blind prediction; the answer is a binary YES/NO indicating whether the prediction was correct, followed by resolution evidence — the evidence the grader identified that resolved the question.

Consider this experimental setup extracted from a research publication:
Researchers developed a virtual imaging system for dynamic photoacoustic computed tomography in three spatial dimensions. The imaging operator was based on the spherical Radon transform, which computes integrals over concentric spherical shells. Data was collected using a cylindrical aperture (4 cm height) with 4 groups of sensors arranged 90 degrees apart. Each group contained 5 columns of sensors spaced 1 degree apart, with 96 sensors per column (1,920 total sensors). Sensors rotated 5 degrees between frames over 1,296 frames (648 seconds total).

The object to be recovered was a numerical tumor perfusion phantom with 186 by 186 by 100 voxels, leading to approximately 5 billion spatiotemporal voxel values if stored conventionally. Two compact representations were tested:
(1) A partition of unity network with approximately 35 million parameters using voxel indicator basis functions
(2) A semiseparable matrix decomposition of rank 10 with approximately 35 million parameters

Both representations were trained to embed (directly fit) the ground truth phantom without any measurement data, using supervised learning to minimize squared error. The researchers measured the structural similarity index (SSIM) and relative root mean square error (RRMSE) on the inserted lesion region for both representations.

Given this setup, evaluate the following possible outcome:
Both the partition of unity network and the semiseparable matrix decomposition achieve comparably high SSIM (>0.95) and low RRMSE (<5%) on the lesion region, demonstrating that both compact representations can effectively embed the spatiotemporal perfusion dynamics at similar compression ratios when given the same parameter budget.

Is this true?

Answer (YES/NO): NO